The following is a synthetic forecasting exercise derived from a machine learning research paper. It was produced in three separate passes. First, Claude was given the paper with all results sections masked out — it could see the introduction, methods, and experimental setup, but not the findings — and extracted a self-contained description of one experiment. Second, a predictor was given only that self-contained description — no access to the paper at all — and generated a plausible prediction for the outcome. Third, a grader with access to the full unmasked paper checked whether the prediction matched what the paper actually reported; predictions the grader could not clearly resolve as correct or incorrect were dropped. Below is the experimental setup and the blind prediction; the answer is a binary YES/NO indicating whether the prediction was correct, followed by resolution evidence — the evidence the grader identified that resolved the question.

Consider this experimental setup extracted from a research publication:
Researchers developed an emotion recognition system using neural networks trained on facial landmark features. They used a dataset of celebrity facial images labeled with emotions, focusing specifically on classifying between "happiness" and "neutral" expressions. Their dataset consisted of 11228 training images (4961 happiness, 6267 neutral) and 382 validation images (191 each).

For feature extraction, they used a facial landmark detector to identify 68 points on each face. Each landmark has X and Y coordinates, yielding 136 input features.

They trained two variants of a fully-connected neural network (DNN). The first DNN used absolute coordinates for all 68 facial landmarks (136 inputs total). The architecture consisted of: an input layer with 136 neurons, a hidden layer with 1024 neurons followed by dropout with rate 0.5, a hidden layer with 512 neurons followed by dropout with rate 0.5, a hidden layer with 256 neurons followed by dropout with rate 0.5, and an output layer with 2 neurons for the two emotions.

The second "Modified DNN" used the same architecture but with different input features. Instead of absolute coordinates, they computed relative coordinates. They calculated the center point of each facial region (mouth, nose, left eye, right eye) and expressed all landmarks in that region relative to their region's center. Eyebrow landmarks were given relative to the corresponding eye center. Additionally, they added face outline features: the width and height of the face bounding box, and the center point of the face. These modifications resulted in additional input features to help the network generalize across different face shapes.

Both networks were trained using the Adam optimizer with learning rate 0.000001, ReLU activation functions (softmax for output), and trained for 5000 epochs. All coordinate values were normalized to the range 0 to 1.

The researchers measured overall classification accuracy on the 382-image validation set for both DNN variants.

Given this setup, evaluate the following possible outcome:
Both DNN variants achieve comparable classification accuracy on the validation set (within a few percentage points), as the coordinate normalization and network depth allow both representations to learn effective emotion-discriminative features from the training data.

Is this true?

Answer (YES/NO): YES